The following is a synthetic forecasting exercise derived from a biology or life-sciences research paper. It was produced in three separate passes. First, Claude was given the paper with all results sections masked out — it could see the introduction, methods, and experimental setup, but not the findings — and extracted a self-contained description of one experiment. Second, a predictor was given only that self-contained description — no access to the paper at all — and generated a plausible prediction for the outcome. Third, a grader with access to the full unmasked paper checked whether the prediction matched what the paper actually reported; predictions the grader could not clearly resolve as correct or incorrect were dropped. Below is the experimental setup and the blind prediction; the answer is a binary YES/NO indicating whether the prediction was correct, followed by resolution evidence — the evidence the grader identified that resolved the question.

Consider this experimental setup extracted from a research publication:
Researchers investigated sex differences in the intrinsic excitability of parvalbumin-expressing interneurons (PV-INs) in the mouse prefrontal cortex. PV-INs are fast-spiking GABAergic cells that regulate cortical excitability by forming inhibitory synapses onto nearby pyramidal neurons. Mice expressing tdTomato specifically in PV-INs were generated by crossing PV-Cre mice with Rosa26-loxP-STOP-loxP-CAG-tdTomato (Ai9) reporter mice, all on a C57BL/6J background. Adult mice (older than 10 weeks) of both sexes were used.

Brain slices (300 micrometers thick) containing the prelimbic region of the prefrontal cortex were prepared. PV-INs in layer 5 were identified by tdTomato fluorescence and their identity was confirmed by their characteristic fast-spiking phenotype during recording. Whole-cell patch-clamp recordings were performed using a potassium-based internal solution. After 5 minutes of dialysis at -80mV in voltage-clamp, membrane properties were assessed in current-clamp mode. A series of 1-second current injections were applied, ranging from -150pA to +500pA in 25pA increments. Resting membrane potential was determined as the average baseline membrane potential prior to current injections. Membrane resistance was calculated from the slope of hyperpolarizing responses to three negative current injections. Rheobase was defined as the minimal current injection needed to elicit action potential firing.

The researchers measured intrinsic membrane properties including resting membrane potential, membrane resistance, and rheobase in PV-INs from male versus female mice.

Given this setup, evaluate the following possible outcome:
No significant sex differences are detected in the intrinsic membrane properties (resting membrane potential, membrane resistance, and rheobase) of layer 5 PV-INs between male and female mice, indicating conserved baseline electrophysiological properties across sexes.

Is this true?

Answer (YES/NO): NO